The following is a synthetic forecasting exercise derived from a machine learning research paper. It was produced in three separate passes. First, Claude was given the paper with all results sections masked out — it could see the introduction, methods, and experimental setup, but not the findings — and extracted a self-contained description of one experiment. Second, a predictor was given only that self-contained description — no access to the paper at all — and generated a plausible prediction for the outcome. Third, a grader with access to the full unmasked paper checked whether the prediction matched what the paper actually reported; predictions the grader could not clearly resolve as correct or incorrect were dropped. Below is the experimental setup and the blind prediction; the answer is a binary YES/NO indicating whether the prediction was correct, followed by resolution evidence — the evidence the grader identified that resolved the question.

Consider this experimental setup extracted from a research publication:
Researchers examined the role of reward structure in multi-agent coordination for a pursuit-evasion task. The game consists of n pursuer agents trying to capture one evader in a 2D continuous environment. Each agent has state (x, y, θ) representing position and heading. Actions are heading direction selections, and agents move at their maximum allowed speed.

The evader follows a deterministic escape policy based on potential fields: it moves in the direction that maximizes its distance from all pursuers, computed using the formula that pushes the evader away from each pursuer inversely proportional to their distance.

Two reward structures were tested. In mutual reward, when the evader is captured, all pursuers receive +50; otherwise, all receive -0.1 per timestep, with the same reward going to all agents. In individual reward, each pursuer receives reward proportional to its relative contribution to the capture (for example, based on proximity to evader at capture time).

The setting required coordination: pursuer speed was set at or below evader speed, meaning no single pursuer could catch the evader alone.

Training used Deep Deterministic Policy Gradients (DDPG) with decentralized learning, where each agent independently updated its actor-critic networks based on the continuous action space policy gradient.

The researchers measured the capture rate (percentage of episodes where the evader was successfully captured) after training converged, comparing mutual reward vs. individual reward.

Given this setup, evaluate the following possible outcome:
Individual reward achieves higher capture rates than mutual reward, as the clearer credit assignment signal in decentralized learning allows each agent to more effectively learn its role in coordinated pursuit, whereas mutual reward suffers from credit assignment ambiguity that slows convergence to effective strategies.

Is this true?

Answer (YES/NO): NO